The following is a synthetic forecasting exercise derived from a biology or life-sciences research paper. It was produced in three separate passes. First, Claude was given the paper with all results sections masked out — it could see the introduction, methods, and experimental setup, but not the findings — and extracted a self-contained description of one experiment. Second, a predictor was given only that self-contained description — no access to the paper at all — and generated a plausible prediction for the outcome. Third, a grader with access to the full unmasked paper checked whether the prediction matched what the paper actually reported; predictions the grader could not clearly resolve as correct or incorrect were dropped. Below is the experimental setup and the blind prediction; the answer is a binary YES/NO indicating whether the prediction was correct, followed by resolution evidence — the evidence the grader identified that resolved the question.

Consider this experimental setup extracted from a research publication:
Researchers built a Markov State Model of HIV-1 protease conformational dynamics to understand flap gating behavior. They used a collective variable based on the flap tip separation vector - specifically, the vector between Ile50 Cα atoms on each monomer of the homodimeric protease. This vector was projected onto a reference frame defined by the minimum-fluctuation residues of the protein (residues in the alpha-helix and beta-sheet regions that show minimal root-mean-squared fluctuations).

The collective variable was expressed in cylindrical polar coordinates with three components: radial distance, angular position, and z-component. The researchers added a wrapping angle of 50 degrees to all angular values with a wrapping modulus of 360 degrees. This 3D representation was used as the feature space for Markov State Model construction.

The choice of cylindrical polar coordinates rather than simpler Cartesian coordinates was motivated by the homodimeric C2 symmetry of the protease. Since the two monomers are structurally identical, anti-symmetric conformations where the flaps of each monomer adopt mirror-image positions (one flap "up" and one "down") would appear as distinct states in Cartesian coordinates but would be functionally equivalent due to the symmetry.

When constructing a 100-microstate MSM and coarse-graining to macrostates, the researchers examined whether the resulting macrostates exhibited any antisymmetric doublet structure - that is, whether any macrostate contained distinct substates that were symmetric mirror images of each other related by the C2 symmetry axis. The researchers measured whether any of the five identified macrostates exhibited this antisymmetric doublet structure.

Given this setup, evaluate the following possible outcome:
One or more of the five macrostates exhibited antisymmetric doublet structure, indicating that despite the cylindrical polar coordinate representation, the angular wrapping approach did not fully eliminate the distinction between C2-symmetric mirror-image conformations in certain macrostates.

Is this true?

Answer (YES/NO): YES